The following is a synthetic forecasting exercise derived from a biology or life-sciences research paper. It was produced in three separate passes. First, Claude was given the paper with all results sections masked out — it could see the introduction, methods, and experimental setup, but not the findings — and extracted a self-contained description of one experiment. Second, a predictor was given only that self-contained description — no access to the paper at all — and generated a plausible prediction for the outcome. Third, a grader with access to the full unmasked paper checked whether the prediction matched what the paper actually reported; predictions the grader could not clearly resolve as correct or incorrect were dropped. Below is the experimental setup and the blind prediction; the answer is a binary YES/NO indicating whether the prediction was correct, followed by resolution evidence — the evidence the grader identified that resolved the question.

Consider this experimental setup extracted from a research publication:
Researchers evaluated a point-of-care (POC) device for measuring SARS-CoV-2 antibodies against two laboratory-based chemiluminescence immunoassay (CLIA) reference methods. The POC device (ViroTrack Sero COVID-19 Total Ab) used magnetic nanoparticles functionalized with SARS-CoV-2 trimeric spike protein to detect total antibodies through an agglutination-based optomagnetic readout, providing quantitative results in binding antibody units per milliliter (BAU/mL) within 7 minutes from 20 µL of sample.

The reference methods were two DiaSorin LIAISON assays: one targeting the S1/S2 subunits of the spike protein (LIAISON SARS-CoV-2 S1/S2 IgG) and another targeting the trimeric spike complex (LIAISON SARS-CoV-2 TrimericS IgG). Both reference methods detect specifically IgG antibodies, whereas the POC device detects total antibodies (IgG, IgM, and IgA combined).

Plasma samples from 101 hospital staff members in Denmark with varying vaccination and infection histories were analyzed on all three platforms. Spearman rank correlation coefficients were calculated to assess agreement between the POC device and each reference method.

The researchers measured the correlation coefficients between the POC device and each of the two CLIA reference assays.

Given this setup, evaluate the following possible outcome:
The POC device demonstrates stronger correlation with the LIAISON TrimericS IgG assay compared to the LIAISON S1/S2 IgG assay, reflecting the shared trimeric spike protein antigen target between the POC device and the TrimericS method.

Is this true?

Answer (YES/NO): YES